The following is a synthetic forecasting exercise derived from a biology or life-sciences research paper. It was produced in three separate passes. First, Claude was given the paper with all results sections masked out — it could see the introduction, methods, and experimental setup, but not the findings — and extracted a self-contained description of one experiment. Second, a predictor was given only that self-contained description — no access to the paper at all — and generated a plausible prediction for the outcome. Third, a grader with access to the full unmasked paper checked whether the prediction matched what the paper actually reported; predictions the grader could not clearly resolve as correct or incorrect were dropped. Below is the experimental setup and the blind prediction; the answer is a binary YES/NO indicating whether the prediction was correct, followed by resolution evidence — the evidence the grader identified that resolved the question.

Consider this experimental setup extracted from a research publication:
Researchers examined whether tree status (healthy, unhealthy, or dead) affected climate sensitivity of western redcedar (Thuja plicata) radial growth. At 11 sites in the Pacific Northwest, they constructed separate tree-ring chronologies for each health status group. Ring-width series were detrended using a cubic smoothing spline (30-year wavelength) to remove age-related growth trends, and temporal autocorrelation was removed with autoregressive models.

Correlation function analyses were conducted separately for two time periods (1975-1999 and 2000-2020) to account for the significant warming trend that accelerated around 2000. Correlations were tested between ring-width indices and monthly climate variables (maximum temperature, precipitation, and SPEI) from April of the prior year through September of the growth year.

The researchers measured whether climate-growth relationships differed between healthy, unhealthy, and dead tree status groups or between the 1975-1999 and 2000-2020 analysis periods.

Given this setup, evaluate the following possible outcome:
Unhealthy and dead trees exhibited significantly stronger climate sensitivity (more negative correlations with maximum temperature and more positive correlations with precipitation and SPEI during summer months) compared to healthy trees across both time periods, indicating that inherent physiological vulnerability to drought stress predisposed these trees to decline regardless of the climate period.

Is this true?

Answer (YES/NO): NO